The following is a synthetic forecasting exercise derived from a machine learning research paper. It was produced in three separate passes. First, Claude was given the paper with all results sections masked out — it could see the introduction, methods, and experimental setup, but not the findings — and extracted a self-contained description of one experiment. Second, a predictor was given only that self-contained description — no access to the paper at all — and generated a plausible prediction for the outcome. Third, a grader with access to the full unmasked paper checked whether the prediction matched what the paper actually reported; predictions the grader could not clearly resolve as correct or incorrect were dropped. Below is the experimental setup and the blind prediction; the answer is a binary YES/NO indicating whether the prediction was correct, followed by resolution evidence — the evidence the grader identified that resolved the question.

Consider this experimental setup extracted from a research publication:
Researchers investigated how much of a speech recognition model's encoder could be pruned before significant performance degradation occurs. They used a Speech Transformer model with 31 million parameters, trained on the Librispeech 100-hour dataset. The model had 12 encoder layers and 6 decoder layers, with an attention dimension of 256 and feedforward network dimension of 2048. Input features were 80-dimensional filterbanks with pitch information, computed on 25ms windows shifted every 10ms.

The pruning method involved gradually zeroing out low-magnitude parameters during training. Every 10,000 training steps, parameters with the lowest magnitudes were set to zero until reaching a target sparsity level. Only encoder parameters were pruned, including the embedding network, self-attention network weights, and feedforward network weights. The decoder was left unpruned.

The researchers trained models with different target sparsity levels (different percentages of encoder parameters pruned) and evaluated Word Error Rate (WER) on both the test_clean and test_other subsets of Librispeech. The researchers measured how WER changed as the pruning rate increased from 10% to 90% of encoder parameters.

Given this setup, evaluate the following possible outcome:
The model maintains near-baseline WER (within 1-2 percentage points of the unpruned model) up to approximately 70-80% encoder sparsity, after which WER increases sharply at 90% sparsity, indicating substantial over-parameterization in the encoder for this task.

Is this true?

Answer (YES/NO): NO